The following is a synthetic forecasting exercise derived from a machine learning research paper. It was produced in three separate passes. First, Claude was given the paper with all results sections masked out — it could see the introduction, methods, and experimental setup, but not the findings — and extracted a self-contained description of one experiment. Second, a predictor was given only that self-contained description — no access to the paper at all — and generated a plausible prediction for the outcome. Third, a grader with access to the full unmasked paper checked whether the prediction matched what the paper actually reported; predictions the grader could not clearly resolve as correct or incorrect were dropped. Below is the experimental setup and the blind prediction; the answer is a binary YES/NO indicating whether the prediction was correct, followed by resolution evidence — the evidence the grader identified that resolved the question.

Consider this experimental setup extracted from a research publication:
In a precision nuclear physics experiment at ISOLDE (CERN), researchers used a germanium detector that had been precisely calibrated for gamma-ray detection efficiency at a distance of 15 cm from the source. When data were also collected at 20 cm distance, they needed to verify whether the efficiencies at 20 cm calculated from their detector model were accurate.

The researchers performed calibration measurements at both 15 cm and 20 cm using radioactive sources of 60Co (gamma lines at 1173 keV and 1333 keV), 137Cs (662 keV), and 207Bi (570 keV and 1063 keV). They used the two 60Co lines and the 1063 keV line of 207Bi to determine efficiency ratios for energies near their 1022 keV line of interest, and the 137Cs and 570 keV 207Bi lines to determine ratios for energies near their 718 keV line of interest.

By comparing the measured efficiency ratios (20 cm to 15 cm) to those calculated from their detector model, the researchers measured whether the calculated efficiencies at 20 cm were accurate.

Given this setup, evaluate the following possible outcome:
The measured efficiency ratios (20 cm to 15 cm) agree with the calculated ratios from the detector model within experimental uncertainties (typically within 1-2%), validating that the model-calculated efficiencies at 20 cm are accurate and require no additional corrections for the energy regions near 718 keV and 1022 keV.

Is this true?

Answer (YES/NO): NO